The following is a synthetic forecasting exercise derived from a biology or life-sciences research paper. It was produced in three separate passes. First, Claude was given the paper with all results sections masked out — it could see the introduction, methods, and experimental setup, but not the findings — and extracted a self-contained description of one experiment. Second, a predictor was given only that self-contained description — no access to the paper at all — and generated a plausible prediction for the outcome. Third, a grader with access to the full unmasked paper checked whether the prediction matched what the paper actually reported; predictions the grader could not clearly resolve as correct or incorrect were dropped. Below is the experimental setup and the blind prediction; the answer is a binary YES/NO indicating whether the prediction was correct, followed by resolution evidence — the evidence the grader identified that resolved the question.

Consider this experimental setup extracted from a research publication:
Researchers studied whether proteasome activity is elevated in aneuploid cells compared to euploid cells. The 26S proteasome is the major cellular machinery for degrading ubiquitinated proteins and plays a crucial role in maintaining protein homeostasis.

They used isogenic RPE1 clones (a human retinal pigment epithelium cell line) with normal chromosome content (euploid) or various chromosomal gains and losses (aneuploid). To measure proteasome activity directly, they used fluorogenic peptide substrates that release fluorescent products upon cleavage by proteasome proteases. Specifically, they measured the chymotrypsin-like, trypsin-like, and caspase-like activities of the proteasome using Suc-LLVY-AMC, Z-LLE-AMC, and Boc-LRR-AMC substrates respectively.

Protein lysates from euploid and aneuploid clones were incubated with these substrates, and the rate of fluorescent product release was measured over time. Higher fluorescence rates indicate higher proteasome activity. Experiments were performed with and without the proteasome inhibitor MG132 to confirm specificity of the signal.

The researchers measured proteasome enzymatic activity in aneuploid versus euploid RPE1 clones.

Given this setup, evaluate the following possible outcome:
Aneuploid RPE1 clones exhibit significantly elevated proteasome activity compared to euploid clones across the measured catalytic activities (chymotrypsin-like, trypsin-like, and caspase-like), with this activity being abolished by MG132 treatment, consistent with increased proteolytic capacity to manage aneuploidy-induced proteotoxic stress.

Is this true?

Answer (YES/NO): NO